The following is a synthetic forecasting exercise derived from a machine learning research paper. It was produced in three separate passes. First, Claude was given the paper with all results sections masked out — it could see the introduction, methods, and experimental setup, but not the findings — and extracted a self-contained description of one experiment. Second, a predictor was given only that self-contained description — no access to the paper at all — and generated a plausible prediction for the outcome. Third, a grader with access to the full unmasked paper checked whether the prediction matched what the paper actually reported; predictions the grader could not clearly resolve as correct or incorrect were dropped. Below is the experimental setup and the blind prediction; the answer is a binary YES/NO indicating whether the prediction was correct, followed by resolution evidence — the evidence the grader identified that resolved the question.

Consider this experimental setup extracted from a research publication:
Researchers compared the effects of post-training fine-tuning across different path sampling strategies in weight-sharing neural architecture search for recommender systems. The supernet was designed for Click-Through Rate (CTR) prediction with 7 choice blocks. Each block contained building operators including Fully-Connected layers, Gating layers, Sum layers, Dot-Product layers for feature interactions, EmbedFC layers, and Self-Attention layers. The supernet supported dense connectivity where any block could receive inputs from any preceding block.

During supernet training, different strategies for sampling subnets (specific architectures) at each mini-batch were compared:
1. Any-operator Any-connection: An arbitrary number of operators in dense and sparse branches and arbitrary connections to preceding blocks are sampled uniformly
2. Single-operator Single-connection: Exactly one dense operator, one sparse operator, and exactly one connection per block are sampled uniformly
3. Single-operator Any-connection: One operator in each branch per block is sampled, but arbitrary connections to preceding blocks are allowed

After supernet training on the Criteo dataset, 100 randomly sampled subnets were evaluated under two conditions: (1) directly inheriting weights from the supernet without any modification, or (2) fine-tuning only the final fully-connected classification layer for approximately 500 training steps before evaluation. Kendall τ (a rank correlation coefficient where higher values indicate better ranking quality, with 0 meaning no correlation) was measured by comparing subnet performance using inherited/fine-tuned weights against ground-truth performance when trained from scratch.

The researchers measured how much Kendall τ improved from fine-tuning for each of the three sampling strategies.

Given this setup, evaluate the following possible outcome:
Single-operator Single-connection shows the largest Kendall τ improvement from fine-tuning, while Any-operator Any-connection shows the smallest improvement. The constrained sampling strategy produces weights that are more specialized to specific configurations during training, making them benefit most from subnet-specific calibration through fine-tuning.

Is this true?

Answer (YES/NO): NO